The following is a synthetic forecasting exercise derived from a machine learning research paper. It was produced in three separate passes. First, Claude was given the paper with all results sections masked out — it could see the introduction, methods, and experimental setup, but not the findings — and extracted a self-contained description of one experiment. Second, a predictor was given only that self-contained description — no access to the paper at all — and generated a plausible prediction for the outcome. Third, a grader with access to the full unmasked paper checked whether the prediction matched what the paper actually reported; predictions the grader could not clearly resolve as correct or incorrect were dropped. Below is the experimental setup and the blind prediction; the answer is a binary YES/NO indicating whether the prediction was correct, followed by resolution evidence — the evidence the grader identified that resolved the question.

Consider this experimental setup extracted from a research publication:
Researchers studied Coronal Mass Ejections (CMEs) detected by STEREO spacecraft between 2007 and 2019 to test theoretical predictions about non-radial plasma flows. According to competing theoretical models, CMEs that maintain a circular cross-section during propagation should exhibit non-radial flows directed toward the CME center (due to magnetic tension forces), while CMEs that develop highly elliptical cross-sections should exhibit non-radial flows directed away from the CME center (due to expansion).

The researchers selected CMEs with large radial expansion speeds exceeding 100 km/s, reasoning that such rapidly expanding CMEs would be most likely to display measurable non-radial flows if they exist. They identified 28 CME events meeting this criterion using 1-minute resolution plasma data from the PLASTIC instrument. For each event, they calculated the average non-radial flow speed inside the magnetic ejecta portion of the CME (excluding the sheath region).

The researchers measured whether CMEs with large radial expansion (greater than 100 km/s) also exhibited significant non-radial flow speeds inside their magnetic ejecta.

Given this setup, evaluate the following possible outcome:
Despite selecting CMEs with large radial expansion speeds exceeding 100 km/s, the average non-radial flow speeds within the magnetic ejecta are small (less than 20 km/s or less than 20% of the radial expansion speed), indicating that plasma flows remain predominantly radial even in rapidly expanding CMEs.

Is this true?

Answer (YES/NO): NO